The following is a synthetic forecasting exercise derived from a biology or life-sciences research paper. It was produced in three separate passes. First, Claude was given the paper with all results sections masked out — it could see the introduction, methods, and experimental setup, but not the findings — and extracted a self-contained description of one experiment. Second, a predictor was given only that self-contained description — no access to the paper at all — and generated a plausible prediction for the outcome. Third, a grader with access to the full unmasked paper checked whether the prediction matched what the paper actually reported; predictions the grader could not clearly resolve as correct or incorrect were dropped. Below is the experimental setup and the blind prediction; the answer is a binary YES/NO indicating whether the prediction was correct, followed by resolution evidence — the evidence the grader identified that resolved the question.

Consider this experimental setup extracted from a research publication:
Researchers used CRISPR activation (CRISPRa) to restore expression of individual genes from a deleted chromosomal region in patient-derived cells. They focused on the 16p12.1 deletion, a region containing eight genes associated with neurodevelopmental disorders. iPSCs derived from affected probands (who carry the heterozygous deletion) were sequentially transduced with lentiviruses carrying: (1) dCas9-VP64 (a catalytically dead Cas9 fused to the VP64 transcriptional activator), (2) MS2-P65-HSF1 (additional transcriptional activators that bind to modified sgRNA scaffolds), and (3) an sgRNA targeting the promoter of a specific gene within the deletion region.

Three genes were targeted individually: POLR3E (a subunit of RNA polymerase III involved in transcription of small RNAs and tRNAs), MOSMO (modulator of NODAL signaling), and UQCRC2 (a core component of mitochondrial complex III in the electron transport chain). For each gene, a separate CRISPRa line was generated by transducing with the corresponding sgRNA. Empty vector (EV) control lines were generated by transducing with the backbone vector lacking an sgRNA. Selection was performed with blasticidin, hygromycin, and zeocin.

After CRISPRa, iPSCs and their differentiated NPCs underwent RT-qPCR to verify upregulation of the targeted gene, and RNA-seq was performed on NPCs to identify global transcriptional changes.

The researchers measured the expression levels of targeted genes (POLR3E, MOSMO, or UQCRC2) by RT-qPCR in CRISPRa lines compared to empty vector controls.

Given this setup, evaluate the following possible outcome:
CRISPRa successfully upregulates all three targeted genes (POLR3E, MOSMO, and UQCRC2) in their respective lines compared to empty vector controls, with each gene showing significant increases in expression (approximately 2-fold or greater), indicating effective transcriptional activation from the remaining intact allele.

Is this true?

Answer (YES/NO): NO